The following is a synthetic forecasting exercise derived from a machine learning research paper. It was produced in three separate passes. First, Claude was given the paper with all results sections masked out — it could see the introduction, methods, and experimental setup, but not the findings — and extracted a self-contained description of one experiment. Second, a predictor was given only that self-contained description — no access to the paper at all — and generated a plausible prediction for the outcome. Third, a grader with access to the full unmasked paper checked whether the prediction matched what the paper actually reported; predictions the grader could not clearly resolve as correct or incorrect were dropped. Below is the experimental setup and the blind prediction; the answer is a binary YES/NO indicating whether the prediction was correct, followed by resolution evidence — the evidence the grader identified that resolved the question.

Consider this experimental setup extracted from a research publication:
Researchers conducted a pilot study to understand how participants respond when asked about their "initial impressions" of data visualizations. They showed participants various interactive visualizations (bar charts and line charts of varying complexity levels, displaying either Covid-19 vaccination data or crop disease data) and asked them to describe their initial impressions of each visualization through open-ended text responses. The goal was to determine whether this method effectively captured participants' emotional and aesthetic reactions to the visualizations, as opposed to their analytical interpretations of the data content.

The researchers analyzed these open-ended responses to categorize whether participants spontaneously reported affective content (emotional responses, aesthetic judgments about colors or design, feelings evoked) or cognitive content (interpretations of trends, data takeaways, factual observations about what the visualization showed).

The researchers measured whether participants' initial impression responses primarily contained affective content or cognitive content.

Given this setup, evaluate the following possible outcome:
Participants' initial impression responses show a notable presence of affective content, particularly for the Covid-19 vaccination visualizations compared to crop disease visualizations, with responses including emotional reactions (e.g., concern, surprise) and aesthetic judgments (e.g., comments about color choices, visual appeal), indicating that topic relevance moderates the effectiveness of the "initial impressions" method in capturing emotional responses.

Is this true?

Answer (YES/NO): NO